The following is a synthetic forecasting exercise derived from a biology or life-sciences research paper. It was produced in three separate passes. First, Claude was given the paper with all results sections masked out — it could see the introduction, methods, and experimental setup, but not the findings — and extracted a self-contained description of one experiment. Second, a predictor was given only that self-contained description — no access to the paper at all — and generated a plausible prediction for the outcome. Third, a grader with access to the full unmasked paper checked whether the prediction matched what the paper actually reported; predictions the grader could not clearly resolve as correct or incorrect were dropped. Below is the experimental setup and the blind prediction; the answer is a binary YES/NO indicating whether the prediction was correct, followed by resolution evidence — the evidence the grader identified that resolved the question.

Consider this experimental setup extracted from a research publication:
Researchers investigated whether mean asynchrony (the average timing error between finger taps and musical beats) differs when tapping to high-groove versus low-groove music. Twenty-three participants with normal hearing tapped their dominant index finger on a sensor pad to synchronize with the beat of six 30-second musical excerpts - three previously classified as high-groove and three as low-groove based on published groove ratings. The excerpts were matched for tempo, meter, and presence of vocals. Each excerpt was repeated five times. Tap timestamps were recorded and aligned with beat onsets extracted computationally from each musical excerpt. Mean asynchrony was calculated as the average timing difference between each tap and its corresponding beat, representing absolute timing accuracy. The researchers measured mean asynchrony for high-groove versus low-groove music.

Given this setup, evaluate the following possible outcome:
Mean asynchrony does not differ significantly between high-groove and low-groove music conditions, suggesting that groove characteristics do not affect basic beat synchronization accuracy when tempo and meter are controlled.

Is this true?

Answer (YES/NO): YES